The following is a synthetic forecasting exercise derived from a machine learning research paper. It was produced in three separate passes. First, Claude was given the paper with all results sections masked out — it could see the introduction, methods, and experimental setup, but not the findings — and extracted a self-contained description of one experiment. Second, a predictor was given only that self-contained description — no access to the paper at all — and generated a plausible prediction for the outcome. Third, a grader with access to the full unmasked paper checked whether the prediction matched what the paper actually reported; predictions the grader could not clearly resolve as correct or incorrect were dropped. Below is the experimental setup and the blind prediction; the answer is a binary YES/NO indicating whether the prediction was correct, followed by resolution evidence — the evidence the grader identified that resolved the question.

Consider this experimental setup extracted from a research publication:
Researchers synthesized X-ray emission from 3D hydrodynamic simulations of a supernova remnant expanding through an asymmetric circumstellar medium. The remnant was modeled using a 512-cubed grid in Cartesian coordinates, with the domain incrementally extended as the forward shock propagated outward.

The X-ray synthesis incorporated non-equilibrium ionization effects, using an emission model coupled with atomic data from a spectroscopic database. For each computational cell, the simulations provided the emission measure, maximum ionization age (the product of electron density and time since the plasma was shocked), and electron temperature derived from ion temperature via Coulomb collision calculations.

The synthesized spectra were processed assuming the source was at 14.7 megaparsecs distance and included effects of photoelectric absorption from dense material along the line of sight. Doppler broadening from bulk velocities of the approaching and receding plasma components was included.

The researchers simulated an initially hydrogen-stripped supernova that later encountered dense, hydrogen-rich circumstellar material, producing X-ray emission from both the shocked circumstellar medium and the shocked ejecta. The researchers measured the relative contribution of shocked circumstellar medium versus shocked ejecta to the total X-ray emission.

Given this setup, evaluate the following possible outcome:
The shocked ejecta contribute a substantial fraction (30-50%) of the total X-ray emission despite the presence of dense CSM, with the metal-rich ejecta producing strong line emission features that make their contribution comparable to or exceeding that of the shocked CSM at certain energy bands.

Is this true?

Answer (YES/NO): NO